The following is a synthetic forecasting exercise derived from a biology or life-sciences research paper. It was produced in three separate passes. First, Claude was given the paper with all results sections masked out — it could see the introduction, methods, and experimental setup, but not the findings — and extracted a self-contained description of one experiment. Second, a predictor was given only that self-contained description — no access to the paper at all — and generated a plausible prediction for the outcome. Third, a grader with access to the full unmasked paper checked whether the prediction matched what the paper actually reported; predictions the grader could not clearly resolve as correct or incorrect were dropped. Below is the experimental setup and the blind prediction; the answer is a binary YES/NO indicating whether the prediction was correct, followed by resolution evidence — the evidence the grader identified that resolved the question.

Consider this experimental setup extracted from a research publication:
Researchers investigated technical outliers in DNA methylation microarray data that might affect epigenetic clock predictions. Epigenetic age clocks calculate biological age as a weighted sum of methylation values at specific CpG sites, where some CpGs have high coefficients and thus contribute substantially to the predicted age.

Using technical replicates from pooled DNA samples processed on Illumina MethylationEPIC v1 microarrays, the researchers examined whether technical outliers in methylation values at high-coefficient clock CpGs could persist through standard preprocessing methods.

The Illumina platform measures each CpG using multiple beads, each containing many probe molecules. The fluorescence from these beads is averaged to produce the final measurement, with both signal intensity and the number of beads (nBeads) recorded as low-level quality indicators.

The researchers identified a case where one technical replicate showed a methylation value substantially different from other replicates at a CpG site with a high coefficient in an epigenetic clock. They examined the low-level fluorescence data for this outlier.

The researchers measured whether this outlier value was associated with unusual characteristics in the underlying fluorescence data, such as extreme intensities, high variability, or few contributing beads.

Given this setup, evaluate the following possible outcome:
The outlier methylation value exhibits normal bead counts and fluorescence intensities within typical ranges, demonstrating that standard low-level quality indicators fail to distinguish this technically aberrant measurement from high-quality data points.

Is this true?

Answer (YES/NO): NO